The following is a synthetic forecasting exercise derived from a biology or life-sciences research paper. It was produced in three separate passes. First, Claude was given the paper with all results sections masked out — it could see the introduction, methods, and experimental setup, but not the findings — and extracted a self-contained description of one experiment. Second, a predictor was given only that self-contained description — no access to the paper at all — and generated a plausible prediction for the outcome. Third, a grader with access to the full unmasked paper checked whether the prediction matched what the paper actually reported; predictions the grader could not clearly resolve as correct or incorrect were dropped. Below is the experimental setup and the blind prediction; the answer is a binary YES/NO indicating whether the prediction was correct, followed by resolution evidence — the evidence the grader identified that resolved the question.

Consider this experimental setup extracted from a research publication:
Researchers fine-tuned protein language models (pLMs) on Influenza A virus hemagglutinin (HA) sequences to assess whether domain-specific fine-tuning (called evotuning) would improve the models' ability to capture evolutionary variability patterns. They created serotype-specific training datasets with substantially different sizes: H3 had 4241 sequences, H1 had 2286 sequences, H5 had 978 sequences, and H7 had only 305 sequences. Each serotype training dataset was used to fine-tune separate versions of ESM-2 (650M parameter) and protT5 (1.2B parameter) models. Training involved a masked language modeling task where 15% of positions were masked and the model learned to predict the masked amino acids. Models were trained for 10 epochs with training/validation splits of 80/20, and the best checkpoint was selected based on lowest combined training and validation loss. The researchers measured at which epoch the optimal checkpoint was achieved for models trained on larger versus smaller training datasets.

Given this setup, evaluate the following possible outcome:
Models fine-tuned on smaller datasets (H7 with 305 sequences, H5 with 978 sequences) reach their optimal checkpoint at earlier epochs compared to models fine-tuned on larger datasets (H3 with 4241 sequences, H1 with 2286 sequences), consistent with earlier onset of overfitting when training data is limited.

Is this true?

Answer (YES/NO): YES